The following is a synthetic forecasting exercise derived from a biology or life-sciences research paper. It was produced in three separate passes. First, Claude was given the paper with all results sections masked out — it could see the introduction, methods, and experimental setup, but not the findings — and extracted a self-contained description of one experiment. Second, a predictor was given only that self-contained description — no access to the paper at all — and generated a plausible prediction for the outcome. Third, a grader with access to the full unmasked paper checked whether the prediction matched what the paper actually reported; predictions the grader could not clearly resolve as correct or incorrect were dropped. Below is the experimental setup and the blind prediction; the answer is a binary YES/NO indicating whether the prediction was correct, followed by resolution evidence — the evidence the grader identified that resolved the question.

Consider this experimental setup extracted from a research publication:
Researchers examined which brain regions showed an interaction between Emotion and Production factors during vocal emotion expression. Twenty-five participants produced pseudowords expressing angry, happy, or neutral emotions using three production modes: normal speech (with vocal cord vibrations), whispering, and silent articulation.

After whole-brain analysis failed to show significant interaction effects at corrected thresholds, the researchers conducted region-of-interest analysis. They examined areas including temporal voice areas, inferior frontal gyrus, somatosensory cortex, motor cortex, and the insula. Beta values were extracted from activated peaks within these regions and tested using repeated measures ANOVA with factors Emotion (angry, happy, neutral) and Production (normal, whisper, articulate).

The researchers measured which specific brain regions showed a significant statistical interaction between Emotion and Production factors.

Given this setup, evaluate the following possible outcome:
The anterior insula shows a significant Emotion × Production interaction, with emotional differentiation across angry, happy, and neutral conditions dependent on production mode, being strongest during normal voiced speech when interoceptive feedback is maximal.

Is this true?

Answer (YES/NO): NO